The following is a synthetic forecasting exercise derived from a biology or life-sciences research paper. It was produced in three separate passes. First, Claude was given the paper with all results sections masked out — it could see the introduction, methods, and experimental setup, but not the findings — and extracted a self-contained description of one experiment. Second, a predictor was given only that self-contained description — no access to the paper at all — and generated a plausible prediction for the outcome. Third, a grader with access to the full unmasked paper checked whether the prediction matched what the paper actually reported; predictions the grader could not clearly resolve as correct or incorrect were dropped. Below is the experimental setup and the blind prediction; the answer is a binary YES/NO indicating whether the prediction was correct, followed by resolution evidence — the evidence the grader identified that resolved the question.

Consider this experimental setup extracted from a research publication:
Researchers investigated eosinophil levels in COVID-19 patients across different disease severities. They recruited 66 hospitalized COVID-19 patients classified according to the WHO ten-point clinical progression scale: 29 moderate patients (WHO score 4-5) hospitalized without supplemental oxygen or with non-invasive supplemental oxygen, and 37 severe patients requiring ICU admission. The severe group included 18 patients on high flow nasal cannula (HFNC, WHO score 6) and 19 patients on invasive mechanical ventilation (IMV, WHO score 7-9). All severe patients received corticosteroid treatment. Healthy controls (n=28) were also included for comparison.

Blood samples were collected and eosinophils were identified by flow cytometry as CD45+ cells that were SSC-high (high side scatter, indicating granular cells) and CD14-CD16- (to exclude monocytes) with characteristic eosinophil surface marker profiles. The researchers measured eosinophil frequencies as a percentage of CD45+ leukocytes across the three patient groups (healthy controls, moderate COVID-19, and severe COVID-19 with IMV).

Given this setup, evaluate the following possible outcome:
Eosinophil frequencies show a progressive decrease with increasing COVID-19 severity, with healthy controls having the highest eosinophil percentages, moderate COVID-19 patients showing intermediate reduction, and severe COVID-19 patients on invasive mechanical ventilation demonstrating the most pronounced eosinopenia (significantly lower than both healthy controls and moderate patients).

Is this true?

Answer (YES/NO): NO